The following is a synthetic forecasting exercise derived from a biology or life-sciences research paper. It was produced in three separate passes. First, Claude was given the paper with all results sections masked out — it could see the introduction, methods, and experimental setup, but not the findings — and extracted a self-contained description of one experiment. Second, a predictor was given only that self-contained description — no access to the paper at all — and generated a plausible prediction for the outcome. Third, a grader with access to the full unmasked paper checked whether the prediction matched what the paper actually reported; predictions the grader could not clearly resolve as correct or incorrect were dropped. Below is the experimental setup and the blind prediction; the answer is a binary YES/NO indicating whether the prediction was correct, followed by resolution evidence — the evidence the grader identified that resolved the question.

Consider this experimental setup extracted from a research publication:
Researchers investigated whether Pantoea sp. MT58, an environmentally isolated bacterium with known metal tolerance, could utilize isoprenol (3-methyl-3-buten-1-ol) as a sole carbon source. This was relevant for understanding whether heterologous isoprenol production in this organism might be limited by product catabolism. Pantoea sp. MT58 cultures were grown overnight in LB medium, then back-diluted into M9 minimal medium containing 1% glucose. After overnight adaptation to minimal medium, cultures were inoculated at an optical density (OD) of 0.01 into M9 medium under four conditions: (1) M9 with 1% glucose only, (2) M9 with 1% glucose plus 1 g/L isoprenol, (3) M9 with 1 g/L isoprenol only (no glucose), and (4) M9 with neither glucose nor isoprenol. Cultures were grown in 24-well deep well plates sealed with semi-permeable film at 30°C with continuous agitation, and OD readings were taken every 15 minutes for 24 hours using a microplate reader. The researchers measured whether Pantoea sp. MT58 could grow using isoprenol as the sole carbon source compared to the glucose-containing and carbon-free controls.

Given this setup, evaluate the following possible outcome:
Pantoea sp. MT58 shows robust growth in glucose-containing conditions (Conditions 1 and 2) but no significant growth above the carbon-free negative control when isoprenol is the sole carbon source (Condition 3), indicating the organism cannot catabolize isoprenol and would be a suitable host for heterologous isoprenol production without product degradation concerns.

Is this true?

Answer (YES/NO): NO